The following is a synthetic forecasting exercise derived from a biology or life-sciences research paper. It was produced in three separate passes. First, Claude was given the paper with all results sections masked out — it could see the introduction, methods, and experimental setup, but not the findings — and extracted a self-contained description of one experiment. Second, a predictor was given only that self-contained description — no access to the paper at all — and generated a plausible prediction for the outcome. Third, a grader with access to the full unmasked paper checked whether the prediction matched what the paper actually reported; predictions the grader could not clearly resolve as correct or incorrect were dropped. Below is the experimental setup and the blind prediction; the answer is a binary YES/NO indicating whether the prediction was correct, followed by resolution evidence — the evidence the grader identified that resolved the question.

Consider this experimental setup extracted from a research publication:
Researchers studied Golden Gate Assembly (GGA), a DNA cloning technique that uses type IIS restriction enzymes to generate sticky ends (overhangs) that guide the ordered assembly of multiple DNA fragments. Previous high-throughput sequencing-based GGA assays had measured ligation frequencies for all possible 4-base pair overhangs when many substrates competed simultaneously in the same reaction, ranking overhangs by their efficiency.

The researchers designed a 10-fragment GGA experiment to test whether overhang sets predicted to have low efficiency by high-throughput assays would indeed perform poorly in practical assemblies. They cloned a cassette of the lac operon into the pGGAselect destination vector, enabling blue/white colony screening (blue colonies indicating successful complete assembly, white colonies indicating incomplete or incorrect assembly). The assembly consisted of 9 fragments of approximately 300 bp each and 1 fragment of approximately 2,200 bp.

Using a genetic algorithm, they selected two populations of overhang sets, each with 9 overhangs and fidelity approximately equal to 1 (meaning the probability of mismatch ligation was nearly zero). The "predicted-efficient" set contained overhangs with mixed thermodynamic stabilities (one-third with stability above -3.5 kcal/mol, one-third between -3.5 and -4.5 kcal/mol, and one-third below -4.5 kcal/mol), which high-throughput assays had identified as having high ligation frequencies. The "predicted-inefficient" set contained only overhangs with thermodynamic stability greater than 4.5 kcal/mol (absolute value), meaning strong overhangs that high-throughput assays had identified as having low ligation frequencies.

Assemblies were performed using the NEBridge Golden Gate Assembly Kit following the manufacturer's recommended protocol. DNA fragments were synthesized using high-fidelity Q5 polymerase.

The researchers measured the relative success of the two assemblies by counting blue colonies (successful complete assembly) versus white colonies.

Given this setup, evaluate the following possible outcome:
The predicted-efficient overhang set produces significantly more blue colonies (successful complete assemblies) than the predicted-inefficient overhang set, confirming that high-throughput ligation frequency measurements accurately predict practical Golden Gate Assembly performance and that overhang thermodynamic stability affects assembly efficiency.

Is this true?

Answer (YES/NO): NO